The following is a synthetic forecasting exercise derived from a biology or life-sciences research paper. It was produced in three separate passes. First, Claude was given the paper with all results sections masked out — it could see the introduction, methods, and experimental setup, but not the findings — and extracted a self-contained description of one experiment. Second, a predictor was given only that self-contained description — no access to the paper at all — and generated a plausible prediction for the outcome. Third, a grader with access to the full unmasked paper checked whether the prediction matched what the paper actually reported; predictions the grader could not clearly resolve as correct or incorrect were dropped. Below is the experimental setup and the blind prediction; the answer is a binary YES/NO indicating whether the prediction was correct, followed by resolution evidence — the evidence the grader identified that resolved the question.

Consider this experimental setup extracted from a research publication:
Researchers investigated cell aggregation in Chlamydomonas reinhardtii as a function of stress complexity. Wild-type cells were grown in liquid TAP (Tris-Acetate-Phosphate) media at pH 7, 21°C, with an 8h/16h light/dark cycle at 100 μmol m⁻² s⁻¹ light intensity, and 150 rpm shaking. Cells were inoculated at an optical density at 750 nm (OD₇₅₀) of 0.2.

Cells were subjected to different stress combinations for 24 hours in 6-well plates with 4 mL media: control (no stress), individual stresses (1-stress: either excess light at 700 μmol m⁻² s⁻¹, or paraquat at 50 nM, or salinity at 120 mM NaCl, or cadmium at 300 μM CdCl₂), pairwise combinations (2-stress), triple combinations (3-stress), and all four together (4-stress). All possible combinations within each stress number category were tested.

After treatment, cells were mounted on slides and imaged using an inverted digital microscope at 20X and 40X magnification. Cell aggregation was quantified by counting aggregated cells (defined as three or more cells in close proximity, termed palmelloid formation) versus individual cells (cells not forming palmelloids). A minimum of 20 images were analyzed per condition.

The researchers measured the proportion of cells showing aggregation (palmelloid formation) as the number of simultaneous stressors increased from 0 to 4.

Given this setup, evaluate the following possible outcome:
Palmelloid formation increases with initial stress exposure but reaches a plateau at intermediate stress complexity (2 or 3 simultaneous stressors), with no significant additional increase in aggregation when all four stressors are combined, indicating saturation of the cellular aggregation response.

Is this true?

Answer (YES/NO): NO